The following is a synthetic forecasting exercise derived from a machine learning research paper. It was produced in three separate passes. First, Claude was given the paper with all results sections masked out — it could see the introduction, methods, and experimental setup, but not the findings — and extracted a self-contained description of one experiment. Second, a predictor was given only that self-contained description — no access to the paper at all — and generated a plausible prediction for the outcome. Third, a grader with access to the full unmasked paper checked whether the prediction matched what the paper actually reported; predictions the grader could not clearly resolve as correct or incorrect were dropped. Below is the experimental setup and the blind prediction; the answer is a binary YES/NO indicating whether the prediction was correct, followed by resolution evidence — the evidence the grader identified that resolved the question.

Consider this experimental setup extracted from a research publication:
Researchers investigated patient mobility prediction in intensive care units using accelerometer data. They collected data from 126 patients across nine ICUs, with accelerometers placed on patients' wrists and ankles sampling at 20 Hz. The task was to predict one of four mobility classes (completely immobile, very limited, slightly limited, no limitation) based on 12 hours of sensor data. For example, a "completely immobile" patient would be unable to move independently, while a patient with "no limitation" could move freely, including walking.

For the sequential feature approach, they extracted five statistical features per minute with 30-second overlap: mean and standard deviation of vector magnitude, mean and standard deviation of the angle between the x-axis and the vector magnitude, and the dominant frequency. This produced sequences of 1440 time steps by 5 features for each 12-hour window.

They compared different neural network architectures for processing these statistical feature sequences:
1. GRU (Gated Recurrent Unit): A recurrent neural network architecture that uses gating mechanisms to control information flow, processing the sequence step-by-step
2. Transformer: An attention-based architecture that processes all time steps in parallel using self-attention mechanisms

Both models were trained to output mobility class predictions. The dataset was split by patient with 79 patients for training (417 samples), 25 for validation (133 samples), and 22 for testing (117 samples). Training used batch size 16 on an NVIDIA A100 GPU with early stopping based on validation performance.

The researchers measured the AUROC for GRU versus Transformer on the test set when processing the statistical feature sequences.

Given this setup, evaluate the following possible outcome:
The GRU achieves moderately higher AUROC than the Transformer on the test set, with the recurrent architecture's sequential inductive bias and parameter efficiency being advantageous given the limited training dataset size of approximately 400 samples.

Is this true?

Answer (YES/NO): YES